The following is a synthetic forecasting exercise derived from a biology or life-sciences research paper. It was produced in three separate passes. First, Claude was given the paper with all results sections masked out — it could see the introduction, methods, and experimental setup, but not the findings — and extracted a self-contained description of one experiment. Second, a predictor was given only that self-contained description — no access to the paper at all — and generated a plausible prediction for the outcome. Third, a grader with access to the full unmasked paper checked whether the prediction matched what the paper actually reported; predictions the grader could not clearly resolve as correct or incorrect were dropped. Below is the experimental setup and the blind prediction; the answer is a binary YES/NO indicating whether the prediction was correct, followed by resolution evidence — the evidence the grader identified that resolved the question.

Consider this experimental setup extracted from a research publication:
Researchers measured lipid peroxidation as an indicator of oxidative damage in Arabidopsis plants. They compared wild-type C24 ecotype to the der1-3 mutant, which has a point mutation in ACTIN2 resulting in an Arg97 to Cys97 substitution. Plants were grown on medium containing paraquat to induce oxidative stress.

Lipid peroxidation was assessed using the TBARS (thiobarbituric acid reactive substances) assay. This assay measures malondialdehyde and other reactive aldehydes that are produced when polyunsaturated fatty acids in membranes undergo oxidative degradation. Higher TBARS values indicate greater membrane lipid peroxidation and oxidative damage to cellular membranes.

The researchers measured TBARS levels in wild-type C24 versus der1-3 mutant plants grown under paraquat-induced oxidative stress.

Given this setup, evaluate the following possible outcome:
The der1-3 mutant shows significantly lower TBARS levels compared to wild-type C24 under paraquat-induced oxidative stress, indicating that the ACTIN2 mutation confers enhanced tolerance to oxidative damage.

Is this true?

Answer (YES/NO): YES